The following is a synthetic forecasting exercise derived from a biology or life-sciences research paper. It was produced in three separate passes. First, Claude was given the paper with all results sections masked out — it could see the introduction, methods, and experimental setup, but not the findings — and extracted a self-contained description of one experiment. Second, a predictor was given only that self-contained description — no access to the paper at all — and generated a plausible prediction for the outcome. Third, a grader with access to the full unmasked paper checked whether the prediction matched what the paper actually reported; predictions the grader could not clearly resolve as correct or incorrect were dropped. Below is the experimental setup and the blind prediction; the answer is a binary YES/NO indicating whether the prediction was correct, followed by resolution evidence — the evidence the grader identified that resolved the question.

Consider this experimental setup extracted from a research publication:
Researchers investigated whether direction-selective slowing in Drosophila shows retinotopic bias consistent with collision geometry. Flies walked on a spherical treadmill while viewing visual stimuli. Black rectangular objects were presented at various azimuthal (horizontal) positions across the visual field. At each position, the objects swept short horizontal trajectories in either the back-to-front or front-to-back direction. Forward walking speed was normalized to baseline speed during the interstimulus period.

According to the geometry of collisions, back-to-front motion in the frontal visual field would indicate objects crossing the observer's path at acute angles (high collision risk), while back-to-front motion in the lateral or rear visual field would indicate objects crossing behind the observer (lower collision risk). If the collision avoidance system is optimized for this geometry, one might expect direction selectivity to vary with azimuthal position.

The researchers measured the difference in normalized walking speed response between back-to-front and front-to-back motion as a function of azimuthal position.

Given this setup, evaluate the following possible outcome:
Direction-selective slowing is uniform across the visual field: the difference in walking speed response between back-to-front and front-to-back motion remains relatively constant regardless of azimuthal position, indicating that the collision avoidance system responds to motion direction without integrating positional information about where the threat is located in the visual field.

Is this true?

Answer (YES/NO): NO